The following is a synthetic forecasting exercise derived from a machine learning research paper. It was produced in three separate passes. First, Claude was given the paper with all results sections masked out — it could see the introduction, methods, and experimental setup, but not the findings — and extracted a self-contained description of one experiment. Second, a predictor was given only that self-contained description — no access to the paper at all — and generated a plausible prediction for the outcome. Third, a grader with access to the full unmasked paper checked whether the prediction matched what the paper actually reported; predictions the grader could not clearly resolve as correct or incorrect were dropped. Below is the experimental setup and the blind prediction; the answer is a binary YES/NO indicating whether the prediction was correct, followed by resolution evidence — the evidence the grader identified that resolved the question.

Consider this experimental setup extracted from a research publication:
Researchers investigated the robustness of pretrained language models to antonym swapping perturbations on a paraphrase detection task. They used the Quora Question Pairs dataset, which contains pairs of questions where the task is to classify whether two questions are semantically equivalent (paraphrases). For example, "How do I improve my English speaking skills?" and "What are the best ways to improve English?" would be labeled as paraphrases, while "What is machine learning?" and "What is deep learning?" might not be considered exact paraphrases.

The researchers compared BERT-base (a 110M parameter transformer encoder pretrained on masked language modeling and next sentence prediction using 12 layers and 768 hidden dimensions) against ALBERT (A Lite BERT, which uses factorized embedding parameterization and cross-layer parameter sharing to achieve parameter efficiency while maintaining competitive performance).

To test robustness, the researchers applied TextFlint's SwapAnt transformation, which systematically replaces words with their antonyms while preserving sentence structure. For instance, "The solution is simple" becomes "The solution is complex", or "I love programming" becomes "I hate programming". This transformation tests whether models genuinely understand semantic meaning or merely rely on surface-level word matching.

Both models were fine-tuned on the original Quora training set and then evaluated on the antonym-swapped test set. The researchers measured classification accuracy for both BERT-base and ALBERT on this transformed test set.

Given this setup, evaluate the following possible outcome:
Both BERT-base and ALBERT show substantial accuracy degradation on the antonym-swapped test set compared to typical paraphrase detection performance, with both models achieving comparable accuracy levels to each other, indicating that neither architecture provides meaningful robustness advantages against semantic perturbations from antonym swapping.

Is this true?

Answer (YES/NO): YES